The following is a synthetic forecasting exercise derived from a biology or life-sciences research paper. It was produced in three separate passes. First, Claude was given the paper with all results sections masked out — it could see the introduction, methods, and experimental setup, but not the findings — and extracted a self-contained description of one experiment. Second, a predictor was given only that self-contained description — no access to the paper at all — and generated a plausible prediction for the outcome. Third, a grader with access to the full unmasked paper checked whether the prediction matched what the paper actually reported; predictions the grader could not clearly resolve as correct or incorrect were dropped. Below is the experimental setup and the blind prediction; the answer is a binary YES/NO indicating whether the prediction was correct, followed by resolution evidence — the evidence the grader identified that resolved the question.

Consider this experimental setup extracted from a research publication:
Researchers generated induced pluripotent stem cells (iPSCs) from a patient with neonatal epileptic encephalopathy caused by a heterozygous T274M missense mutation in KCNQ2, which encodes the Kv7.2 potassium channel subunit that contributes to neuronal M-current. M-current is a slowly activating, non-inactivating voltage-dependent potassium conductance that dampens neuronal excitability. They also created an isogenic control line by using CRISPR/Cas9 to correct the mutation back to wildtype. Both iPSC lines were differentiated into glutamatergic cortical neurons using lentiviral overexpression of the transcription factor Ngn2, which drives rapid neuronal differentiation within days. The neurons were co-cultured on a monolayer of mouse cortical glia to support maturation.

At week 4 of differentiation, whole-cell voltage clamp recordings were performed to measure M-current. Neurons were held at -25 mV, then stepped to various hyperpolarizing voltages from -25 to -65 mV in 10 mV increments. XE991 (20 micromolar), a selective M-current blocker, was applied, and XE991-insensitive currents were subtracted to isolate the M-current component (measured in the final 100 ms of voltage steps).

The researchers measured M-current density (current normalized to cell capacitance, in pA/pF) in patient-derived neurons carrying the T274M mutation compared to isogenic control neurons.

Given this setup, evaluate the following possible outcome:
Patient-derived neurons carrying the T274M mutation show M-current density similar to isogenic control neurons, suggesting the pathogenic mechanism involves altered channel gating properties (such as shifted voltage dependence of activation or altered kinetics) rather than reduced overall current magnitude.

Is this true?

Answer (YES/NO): NO